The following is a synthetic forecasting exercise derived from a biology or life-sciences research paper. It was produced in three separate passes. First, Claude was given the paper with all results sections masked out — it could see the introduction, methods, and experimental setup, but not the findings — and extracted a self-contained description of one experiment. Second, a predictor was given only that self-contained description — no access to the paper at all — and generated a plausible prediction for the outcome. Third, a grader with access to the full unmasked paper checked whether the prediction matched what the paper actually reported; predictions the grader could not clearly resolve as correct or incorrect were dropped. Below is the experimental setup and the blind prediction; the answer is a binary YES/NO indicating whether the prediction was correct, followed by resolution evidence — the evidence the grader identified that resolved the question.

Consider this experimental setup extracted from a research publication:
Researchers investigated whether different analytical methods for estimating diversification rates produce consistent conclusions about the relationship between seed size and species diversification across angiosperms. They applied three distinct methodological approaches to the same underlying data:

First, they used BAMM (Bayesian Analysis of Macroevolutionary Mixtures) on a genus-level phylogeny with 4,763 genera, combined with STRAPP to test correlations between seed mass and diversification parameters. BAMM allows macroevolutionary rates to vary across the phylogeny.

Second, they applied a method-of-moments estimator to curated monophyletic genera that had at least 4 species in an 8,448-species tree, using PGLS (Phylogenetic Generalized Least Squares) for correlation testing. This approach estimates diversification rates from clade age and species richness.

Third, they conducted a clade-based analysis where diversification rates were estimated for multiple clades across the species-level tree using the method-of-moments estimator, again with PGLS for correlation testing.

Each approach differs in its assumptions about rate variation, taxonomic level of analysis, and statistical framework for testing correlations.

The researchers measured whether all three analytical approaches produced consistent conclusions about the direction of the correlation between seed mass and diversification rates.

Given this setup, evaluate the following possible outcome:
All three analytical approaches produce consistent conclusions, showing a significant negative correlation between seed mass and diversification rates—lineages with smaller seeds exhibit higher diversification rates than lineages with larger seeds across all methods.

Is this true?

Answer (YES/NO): NO